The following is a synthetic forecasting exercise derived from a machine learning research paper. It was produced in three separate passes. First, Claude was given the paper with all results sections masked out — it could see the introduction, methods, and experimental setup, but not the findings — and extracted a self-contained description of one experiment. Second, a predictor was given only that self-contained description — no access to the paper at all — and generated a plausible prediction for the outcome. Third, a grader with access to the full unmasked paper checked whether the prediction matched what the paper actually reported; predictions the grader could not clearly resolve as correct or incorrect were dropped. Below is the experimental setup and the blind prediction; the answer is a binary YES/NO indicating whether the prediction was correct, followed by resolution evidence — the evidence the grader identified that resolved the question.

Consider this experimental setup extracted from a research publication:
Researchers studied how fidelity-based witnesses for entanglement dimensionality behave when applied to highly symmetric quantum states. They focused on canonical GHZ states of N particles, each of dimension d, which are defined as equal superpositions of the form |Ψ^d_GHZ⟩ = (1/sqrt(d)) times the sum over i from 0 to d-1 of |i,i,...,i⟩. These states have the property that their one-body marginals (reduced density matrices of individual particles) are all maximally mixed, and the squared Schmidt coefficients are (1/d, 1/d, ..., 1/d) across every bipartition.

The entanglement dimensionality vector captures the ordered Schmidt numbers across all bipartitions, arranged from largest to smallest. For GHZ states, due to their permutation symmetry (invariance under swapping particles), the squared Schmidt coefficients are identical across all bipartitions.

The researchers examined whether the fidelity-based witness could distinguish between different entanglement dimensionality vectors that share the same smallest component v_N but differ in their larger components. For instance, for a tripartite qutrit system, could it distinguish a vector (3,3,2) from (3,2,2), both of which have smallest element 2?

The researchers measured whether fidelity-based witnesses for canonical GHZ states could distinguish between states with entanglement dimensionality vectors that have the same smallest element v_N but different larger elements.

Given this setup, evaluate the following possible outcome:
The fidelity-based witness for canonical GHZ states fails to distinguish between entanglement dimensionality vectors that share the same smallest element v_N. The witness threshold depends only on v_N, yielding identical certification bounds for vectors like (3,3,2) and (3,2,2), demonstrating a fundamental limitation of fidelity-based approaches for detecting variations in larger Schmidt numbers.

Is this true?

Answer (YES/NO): YES